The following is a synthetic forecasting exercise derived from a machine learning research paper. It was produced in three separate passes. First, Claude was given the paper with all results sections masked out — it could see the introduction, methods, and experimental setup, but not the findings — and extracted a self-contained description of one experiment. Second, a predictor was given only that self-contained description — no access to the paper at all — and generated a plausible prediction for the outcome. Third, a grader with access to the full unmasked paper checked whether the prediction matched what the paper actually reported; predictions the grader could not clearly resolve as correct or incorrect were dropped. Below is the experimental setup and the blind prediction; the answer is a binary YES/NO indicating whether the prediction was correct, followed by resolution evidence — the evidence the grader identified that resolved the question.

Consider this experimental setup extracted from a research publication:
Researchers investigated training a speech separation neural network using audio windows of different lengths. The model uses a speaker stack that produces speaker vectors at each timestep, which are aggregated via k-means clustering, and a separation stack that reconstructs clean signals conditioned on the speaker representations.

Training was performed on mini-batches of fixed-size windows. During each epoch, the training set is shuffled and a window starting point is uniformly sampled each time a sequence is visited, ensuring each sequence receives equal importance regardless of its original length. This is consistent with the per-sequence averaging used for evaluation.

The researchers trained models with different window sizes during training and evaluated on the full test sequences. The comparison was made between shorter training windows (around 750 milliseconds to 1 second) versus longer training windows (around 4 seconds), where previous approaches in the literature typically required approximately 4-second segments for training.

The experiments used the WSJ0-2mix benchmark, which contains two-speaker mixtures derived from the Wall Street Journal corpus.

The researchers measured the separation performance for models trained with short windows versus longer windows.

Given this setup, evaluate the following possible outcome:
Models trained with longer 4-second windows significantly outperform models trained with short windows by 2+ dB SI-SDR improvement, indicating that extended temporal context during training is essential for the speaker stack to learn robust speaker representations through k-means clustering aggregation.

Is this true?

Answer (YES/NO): NO